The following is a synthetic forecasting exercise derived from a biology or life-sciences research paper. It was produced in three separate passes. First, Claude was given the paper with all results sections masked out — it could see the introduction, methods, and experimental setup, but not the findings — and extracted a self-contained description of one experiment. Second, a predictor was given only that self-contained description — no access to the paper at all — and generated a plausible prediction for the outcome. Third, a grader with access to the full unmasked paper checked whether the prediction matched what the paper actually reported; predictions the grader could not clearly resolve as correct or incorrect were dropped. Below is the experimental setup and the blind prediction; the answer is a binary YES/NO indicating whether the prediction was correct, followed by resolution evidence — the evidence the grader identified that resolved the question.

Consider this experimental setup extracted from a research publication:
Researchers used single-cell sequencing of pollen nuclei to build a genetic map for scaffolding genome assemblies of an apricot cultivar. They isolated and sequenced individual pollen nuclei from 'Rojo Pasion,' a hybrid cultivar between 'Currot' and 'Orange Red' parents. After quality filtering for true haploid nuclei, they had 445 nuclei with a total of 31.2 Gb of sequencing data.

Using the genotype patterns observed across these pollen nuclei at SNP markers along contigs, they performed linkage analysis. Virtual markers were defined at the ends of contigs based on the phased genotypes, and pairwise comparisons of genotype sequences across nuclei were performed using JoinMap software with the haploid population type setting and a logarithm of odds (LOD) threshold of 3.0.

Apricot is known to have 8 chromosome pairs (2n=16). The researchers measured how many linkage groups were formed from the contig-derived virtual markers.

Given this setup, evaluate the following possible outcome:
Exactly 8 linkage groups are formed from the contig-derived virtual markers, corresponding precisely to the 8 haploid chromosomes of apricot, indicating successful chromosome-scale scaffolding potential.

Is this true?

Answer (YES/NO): YES